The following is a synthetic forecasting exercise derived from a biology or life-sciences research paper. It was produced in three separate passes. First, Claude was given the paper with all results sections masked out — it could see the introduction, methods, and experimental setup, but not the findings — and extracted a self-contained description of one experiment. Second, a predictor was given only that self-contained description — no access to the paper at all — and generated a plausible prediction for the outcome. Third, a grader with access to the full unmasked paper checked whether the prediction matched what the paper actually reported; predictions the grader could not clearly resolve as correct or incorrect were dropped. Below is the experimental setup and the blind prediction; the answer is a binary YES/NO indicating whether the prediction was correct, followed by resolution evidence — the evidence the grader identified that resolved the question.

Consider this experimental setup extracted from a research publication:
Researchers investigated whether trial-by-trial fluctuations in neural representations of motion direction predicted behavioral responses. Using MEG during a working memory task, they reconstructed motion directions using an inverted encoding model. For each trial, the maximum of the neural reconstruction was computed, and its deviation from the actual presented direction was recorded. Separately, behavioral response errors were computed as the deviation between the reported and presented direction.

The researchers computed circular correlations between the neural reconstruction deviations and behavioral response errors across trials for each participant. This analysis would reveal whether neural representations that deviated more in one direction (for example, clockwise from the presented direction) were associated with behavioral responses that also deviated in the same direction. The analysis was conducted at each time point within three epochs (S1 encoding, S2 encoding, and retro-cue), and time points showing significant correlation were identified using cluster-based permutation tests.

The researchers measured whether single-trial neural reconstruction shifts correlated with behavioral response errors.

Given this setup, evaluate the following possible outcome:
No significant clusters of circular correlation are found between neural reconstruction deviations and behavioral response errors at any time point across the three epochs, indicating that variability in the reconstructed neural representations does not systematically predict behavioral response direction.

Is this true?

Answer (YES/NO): NO